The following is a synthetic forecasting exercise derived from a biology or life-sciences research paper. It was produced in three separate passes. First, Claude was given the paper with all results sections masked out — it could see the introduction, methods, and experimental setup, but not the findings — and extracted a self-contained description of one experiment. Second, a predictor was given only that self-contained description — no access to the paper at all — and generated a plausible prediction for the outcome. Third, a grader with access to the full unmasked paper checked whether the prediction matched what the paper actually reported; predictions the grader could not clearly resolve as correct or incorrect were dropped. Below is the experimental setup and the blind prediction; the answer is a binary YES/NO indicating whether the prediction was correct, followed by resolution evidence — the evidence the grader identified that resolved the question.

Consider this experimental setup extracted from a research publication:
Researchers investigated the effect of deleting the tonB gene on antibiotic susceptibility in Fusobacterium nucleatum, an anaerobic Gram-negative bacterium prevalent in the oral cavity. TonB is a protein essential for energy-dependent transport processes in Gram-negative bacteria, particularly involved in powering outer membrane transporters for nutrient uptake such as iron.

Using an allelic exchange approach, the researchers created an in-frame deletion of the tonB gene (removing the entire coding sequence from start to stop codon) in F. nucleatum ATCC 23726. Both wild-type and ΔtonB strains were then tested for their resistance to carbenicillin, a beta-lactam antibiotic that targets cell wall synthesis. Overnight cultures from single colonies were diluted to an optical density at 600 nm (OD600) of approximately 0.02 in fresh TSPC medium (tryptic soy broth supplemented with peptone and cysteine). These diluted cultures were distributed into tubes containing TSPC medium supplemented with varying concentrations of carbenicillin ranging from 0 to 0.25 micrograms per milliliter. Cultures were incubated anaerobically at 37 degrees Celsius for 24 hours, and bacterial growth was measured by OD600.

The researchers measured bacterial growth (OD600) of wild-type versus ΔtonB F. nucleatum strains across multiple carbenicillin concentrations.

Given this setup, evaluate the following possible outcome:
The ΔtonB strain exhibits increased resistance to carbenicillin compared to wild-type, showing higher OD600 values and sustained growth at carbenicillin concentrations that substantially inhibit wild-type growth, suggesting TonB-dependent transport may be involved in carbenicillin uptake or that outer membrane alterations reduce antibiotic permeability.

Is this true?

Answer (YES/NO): NO